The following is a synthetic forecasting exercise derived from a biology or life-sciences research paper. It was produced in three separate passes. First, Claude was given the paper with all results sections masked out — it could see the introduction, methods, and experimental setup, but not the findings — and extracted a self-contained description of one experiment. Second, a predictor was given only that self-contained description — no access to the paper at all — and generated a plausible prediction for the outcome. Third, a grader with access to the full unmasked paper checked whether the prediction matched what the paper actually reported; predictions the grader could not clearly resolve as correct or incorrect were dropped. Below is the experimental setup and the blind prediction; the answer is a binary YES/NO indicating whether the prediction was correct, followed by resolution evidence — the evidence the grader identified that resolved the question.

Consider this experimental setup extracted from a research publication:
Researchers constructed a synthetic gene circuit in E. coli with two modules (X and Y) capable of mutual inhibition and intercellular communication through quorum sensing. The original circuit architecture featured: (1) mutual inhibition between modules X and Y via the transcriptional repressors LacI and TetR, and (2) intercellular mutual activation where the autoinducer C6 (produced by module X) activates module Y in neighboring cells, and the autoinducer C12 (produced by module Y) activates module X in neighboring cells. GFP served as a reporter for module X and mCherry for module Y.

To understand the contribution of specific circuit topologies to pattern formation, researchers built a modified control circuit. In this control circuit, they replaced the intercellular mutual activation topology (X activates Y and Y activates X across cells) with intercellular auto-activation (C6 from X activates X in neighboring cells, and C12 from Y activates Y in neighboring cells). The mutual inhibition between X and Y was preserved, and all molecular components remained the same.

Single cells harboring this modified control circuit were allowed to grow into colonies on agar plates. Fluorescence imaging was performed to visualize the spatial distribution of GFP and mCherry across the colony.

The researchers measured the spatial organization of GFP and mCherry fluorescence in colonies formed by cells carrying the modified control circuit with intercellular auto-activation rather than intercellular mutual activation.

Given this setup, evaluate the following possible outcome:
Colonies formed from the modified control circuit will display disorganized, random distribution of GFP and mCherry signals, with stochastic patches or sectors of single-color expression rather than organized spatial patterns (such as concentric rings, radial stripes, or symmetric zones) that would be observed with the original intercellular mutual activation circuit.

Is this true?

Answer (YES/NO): NO